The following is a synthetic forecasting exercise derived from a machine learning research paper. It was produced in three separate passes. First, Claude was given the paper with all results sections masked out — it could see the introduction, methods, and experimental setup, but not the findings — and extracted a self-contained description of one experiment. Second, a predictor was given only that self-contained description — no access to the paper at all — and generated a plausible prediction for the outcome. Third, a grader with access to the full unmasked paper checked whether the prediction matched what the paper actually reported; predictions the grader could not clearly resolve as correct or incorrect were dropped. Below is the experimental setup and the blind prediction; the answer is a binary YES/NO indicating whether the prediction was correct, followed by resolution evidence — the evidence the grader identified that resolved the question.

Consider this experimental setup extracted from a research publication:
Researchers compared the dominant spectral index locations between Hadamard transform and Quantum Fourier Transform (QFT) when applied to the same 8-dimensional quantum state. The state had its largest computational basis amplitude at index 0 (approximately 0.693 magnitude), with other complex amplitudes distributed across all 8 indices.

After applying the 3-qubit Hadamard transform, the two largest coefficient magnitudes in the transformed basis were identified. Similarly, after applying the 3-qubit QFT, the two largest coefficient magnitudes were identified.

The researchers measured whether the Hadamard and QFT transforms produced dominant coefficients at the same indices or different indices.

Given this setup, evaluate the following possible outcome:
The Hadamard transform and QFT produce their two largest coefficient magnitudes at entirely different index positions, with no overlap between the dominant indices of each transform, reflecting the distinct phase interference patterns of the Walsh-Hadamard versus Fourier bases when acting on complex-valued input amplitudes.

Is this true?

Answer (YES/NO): NO